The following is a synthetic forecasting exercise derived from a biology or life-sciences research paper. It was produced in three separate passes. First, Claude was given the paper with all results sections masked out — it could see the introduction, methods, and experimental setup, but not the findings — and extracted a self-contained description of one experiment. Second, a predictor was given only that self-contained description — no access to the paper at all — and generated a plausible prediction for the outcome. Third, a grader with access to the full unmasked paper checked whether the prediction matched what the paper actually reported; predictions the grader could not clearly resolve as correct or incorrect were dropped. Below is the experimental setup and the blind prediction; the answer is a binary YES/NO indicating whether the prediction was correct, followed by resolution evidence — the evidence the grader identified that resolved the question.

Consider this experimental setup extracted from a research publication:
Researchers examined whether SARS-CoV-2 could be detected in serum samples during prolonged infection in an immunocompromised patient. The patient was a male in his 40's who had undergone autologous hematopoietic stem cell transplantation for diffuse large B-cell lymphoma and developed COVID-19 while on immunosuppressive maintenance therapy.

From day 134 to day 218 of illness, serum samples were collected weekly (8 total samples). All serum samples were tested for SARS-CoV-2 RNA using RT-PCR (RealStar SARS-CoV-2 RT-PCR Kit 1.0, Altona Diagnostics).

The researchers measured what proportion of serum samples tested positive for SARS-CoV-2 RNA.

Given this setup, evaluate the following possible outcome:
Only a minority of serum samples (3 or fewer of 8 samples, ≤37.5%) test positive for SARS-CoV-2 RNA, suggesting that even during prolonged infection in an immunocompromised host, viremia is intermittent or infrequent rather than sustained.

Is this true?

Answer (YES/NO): NO